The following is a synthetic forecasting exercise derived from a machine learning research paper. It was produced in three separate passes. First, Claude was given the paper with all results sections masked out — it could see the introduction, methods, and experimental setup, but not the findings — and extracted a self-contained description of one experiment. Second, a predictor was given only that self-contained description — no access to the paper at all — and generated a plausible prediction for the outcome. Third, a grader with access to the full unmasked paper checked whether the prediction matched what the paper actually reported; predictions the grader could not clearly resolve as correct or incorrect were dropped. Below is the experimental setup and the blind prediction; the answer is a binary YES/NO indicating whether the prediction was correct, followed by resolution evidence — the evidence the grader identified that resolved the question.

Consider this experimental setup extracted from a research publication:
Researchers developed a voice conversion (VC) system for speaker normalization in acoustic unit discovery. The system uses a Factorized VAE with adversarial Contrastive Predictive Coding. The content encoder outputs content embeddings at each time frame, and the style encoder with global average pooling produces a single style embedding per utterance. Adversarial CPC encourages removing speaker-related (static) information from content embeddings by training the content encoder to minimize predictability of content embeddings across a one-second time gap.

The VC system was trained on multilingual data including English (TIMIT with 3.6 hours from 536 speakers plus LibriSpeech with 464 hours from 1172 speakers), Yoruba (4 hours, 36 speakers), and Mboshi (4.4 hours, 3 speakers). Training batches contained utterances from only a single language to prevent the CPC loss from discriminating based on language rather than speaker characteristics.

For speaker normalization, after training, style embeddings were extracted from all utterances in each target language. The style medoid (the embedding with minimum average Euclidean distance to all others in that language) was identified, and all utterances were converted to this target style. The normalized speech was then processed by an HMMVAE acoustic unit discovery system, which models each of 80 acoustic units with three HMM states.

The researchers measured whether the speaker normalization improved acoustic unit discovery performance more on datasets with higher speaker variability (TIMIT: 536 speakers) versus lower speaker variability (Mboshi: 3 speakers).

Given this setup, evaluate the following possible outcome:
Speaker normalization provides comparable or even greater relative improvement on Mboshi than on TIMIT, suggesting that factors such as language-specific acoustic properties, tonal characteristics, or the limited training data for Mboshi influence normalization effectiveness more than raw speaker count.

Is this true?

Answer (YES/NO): NO